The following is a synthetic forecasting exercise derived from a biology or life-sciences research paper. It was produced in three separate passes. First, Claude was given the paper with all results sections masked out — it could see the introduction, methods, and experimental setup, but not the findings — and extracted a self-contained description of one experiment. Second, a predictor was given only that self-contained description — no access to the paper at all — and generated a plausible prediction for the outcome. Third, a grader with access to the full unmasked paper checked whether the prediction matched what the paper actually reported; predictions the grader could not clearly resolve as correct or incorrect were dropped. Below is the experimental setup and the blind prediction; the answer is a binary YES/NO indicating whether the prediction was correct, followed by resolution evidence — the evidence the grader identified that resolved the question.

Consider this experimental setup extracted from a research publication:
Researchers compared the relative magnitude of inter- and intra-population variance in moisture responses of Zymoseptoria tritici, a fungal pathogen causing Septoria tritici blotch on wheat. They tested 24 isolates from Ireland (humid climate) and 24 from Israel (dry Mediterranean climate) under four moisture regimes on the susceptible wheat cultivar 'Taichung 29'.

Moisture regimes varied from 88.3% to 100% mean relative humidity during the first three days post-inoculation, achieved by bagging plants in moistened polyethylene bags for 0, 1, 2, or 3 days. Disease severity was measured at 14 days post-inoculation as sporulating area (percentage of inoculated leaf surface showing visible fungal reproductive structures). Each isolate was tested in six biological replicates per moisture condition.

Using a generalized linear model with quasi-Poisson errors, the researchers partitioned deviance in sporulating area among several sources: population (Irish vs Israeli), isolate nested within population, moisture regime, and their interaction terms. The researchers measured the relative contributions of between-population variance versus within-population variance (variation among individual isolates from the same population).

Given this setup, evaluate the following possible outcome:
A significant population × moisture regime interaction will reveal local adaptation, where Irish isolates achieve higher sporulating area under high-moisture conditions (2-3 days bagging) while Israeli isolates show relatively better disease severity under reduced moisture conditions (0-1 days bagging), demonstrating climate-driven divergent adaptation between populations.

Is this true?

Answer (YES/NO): NO